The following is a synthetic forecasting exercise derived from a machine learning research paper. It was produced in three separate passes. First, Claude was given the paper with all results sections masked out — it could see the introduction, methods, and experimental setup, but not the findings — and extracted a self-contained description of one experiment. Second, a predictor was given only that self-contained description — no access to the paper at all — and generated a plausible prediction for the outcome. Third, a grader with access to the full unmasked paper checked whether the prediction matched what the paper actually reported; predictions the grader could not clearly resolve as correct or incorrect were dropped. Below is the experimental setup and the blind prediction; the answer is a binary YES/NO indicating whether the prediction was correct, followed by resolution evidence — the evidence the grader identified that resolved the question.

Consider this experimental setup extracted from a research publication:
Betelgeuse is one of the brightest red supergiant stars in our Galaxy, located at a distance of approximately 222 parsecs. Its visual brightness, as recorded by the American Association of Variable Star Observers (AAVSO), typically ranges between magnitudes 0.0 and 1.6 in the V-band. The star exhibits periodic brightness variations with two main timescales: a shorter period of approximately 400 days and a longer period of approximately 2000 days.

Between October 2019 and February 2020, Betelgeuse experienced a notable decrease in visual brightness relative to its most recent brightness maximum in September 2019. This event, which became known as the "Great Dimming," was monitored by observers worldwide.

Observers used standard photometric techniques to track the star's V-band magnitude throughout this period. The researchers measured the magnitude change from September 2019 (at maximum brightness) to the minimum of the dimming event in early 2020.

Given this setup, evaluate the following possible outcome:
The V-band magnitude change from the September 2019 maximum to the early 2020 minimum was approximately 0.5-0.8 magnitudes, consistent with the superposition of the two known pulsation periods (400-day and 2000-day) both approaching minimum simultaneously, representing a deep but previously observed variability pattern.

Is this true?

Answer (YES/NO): NO